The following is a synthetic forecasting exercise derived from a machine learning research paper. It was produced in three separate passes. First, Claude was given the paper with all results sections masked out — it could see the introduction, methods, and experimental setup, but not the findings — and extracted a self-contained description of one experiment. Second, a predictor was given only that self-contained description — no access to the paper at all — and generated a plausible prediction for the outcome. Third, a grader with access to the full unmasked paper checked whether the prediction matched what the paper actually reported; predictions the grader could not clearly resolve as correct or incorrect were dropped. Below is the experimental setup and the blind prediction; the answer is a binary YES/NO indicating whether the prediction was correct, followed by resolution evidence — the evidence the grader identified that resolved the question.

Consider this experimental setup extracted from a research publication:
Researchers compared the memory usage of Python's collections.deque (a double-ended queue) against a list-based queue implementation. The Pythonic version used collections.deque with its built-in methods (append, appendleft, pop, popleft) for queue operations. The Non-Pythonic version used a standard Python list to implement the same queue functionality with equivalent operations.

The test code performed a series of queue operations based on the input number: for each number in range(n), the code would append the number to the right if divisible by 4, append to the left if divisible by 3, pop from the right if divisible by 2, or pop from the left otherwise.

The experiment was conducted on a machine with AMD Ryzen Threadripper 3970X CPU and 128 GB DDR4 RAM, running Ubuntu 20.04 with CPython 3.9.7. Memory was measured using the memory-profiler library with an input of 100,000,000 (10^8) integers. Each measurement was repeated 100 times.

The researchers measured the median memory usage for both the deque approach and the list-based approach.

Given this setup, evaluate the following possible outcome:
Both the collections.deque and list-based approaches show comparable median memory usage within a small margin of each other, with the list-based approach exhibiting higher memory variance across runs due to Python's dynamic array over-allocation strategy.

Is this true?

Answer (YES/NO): NO